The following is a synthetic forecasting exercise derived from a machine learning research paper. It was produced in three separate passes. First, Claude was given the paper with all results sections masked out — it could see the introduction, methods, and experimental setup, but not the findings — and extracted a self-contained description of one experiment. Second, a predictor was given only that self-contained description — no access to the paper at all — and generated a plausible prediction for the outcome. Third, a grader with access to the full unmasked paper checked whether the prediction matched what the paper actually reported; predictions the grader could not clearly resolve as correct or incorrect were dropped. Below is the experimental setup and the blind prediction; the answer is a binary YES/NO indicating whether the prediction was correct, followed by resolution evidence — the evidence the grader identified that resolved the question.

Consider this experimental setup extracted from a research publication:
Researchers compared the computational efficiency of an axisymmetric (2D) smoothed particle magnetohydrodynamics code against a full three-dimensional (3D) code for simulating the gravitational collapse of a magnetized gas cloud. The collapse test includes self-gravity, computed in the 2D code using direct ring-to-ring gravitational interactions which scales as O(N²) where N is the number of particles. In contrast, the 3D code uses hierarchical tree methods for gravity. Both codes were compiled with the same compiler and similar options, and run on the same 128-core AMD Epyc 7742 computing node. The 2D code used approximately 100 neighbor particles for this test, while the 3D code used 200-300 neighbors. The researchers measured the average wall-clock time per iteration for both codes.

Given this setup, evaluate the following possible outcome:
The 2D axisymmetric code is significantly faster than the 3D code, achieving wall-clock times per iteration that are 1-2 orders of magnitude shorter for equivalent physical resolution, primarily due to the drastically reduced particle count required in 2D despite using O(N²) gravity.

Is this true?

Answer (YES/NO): YES